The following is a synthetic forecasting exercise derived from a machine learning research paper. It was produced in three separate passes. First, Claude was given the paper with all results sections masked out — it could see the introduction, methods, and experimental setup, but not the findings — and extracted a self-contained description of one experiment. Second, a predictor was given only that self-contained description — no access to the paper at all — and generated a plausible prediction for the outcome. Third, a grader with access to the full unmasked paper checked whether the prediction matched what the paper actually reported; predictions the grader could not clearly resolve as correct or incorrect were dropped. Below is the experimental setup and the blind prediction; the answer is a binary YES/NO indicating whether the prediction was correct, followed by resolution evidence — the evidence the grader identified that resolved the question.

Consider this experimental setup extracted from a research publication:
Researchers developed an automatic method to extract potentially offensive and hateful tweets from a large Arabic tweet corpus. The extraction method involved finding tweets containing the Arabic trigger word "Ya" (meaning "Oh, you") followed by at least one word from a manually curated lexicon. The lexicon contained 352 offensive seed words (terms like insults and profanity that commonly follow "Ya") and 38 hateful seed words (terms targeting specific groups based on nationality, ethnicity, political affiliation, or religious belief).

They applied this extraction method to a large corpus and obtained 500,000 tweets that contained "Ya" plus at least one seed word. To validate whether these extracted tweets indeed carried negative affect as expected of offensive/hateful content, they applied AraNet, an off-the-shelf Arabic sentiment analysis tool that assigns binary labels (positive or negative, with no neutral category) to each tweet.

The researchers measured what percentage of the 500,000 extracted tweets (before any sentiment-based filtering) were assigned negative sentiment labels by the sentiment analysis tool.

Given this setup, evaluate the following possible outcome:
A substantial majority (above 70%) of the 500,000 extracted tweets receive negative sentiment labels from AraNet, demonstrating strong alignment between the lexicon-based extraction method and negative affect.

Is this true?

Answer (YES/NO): NO